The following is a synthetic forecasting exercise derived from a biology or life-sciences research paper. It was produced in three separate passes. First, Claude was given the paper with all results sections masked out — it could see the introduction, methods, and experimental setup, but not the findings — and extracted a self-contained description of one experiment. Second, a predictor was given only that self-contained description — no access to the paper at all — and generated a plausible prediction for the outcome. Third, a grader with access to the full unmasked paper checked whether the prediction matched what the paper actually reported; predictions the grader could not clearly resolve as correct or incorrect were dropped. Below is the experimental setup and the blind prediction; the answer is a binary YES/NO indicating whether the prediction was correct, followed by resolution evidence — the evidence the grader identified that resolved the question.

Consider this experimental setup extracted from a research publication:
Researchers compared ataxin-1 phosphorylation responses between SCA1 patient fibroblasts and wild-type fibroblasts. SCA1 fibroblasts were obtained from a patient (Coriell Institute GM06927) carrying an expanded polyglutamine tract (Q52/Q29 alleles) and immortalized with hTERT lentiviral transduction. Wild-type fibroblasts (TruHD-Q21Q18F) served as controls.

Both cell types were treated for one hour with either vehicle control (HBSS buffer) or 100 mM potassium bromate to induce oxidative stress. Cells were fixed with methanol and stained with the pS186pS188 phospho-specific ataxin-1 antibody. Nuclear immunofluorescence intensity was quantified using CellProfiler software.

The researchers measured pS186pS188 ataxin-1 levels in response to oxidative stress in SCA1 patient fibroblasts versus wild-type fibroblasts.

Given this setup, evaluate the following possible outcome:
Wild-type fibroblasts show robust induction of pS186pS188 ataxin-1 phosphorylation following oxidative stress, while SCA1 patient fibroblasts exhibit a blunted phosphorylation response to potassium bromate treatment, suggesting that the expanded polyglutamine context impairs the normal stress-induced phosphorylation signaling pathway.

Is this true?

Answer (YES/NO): NO